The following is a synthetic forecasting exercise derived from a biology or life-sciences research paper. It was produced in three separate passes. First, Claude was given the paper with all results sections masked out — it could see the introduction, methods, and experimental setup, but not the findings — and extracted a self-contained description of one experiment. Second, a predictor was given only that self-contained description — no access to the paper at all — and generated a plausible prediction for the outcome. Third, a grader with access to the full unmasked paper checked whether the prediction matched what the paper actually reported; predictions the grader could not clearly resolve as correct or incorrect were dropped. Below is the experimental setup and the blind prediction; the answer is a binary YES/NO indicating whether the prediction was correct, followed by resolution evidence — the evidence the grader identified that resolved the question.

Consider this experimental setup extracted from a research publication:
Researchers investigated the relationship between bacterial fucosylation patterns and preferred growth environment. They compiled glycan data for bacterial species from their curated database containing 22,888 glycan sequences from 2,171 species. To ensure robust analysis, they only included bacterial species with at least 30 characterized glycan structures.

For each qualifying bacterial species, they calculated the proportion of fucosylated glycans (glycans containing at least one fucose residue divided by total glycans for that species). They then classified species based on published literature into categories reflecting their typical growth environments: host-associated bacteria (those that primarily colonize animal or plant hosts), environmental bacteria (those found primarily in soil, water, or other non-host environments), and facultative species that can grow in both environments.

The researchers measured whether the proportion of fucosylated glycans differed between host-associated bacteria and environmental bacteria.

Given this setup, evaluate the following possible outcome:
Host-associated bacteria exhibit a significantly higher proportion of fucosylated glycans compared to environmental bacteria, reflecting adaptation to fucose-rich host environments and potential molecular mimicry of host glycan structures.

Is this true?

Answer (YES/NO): NO